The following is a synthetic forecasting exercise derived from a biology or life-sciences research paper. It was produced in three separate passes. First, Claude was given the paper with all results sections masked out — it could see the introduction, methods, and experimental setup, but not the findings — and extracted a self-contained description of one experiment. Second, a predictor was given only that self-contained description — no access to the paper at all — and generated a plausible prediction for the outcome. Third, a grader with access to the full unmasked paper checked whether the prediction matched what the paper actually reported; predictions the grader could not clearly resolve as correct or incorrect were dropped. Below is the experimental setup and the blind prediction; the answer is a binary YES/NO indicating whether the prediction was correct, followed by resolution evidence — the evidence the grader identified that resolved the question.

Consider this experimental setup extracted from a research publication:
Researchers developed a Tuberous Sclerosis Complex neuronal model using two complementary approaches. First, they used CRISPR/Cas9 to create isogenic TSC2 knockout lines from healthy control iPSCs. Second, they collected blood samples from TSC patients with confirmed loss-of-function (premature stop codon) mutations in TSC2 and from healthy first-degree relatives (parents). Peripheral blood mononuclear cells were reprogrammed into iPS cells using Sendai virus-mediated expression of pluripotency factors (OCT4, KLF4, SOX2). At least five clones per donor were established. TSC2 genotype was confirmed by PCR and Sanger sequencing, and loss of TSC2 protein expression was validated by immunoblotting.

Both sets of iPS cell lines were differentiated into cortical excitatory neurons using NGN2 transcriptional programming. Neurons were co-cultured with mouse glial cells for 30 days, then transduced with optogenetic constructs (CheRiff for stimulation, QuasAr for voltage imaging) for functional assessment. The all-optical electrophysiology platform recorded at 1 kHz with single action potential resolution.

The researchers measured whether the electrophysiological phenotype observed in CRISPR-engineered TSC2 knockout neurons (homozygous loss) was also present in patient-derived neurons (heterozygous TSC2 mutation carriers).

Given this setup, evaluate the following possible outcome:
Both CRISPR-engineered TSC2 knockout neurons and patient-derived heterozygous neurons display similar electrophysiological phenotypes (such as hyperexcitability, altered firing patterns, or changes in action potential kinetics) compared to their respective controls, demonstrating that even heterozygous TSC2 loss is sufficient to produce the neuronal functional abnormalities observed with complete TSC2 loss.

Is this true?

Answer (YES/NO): YES